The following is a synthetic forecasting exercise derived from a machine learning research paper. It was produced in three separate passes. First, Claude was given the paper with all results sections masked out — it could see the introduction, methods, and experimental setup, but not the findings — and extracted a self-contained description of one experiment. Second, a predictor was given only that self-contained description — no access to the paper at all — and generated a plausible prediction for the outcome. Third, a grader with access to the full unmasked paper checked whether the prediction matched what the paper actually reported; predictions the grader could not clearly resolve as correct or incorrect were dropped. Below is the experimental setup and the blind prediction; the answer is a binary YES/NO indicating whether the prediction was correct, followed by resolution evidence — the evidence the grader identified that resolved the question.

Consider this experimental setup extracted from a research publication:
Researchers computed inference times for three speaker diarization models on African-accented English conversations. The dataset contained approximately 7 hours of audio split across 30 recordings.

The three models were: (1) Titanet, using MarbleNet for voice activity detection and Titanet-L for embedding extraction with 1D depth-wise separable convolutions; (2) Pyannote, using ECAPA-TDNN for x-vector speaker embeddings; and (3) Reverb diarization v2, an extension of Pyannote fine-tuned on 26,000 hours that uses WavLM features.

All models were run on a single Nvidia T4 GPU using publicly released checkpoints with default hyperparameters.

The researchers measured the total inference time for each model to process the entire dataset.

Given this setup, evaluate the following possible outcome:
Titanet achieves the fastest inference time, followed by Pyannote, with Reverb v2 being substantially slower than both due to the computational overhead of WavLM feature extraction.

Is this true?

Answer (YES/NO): NO